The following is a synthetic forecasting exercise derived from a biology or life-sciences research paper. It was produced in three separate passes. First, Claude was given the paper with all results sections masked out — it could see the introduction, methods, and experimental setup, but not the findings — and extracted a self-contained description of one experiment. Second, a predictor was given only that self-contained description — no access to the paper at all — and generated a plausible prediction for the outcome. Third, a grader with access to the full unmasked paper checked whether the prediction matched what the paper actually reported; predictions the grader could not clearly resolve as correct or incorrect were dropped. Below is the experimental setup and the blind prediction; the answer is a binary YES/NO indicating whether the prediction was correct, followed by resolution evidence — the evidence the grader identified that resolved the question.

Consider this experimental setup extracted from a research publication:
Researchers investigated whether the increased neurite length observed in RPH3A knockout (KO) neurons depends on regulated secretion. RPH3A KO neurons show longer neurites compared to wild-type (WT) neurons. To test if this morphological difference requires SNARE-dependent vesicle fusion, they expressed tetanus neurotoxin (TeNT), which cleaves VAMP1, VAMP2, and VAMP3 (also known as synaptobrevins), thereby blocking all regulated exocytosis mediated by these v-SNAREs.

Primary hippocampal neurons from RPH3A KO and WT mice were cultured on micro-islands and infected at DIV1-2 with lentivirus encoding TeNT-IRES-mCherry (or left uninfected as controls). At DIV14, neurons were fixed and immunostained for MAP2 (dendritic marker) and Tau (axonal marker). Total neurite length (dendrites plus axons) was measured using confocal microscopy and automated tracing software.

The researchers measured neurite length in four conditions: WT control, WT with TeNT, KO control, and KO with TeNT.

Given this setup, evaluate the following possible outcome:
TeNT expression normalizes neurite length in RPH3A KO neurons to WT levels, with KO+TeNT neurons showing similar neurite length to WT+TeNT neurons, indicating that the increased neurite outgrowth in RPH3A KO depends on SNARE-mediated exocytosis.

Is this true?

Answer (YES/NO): NO